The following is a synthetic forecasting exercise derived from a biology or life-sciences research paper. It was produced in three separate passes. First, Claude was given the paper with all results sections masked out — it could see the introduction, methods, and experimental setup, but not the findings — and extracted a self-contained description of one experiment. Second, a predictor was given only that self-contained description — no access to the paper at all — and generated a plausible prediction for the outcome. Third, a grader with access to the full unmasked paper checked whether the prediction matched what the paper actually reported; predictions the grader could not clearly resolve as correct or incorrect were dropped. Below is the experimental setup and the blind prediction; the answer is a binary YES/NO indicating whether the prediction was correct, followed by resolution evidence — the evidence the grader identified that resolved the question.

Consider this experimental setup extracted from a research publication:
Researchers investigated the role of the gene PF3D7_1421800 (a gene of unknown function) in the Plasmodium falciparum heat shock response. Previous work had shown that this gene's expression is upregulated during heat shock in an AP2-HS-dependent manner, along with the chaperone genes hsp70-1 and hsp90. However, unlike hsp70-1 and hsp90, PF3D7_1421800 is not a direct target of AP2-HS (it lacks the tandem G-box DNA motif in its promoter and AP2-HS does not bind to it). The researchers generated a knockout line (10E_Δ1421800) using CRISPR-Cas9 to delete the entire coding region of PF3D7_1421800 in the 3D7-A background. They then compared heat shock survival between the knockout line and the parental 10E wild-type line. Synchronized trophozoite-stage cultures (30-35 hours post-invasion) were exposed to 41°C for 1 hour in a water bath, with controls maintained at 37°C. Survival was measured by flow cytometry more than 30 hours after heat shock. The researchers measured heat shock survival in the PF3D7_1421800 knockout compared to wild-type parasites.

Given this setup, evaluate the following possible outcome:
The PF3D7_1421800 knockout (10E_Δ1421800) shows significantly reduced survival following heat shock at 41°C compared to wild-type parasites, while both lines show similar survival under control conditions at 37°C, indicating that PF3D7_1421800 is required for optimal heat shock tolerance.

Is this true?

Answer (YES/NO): NO